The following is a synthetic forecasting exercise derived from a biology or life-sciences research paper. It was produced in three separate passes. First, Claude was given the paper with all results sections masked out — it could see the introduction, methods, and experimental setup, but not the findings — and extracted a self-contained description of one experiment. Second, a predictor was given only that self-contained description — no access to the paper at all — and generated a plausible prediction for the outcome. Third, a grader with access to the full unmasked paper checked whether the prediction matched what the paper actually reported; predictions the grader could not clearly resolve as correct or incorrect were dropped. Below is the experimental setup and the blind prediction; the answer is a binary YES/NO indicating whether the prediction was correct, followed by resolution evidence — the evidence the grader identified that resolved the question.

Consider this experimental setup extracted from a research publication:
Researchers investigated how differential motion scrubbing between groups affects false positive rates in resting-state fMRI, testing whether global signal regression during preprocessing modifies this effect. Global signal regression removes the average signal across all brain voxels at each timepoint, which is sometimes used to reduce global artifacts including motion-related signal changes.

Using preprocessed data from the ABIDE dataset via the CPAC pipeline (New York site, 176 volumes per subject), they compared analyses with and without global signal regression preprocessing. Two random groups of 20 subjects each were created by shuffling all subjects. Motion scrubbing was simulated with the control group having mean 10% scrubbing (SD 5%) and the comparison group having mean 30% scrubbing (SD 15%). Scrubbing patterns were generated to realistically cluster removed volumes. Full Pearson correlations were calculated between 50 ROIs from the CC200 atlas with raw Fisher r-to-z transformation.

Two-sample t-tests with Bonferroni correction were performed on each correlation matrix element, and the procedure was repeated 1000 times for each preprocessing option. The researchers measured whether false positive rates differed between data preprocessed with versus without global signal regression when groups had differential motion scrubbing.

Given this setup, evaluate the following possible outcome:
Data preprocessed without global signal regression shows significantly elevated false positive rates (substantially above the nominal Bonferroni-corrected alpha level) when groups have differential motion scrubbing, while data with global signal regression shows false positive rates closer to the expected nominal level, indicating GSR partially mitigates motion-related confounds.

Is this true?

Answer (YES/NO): NO